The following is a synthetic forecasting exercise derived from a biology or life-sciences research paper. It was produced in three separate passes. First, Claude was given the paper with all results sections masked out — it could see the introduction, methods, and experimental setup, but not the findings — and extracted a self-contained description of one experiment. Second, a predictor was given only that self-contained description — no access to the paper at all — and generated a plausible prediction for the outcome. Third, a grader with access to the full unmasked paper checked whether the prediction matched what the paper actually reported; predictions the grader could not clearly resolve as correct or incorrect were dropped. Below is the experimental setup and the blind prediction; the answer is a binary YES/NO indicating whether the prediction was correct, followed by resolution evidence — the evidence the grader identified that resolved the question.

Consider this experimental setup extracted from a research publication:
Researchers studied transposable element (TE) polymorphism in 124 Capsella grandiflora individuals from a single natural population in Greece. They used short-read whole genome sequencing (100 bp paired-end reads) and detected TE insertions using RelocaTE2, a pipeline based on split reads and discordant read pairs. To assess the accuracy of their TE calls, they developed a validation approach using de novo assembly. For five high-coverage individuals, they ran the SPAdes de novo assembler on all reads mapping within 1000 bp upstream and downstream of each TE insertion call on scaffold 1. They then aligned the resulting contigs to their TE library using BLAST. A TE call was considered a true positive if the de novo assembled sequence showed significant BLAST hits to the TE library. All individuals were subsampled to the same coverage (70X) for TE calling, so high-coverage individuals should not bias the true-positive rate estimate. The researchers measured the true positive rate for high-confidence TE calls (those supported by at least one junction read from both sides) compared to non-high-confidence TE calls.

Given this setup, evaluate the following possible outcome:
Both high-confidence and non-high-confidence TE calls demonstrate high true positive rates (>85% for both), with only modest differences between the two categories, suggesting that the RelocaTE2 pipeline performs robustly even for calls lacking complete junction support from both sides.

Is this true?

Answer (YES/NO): NO